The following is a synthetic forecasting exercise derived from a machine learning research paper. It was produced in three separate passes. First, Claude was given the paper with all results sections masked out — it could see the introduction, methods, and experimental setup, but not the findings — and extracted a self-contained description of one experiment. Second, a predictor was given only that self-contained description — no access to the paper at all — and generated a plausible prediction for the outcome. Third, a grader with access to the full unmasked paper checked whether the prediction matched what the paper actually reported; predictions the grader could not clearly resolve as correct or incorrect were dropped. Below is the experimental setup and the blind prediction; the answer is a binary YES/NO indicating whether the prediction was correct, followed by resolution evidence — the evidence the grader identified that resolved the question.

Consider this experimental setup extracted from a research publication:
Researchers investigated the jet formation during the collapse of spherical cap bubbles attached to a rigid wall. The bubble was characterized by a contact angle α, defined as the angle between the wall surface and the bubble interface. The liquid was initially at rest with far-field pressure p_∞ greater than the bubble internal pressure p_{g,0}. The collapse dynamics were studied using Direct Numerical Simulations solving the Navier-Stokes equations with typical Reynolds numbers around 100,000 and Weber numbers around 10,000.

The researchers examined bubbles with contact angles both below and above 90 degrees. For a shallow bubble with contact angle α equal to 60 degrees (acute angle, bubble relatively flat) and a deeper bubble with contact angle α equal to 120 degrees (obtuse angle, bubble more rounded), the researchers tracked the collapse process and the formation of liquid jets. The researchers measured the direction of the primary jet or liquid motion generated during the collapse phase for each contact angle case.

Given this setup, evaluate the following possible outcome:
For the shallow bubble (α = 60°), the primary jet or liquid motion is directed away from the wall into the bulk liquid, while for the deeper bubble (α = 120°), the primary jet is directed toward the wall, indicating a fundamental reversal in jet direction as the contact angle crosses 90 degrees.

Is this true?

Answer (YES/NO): NO